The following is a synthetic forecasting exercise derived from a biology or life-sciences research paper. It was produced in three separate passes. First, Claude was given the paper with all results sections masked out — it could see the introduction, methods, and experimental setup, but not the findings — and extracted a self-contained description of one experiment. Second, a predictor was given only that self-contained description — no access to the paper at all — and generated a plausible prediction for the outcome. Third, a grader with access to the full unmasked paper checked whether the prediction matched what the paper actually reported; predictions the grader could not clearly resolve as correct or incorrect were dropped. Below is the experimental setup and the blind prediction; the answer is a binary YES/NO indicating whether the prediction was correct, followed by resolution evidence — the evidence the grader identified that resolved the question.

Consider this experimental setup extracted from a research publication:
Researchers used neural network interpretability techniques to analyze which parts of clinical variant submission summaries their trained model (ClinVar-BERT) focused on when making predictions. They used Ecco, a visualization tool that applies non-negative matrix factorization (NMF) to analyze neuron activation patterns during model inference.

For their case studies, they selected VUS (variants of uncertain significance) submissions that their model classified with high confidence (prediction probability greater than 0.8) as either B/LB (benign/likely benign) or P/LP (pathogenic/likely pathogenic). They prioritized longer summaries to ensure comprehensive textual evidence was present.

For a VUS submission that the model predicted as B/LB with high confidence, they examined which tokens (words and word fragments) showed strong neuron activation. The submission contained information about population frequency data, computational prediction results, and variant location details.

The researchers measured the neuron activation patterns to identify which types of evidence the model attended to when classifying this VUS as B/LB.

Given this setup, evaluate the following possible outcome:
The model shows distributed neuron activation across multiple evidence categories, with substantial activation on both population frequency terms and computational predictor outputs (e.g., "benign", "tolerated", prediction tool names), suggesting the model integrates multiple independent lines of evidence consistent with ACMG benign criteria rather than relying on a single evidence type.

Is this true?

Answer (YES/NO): YES